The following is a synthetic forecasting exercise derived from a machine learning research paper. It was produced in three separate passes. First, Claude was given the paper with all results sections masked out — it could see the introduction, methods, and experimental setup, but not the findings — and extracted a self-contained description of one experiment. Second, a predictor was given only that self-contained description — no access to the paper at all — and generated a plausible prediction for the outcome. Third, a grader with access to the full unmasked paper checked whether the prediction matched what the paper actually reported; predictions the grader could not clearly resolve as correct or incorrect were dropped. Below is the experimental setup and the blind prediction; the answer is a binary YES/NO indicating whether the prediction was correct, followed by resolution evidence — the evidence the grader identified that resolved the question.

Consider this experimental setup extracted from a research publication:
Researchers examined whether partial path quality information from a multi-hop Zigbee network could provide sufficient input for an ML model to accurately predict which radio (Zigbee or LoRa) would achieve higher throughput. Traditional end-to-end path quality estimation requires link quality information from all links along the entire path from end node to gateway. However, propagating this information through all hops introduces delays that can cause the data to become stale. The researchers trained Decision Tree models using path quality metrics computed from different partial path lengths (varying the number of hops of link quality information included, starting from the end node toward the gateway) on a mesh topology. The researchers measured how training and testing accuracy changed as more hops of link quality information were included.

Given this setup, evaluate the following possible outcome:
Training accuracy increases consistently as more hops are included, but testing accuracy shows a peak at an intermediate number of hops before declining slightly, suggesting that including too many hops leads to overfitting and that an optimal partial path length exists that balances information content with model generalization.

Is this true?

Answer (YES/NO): NO